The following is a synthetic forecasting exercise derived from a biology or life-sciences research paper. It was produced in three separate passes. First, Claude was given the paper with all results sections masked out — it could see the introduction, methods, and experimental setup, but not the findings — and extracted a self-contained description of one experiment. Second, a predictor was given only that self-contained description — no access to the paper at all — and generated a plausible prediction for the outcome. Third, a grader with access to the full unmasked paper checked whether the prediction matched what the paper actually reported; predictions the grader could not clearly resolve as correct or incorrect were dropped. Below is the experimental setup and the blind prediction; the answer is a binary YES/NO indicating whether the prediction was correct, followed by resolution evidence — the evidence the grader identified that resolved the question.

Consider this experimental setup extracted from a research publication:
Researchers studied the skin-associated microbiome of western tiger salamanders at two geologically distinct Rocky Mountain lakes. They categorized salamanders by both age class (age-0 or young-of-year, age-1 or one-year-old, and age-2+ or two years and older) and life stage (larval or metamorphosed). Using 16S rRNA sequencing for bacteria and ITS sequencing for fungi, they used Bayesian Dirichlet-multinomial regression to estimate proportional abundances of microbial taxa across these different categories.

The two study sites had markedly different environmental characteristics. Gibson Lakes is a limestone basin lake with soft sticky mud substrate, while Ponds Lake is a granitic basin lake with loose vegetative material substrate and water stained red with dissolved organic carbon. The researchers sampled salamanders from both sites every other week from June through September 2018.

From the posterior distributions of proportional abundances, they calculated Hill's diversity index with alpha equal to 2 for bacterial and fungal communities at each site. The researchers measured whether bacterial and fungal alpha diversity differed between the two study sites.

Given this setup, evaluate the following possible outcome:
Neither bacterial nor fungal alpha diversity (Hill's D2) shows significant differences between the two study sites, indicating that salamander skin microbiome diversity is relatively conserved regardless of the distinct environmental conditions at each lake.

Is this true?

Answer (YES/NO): NO